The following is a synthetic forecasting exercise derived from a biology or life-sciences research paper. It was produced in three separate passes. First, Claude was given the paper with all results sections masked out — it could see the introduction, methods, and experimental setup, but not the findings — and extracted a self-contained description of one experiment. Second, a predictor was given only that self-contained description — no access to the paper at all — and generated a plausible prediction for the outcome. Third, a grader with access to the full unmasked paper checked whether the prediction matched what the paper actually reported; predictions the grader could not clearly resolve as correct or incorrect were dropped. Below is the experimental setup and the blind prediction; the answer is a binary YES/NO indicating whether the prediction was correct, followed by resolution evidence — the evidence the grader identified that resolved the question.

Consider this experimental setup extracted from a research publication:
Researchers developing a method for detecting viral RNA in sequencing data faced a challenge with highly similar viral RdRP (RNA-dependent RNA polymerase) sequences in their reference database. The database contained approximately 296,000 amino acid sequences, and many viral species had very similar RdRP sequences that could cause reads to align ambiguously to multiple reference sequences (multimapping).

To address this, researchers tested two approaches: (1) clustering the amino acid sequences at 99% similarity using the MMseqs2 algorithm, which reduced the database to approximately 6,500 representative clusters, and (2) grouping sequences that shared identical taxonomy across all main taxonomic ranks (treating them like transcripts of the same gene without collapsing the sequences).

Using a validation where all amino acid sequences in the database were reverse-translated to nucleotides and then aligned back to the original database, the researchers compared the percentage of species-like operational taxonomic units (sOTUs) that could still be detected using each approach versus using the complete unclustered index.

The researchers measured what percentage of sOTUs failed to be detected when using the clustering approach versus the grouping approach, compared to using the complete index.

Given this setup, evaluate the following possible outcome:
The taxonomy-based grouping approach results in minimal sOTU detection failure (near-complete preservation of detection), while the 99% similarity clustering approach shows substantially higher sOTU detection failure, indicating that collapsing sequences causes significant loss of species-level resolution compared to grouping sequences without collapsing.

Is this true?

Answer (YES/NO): YES